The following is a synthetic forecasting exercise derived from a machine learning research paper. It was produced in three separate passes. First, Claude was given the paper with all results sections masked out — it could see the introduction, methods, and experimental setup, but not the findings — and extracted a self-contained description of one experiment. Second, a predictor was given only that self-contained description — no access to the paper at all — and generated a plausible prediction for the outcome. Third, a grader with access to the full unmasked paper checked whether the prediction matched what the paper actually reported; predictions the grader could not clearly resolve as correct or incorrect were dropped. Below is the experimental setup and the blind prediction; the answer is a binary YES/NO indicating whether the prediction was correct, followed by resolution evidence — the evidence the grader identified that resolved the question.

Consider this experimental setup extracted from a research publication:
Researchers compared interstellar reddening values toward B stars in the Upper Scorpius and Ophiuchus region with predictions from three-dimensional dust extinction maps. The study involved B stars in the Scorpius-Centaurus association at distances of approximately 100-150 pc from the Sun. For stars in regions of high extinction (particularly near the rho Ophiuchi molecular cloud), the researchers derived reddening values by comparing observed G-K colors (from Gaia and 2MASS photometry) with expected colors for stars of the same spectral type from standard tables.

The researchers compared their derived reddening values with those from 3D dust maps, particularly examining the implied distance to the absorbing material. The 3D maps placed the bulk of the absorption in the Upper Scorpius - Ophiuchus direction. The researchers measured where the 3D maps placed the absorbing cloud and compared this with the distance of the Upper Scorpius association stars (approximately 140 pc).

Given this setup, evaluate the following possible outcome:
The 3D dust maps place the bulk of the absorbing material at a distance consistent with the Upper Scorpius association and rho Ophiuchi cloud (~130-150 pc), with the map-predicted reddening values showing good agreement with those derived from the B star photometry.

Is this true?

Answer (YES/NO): NO